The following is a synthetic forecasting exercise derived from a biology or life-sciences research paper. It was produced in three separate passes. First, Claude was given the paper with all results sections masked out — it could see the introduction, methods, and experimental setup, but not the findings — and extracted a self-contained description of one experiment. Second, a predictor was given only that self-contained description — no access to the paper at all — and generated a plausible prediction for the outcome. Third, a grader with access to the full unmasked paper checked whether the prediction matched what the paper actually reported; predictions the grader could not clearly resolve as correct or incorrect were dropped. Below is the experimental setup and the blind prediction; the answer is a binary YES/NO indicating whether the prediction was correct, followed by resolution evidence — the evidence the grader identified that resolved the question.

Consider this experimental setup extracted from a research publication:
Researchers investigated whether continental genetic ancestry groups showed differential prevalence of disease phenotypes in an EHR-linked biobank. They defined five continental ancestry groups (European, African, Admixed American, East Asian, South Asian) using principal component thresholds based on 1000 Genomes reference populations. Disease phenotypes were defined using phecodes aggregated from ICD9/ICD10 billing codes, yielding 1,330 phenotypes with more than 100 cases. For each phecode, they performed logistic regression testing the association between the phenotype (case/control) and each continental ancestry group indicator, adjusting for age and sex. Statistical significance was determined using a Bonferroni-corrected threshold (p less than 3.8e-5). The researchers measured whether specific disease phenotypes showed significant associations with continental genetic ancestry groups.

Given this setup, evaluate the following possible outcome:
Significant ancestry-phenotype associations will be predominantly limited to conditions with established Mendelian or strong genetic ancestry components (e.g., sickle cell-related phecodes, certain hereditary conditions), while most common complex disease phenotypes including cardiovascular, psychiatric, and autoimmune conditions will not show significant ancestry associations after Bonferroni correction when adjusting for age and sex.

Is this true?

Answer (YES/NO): NO